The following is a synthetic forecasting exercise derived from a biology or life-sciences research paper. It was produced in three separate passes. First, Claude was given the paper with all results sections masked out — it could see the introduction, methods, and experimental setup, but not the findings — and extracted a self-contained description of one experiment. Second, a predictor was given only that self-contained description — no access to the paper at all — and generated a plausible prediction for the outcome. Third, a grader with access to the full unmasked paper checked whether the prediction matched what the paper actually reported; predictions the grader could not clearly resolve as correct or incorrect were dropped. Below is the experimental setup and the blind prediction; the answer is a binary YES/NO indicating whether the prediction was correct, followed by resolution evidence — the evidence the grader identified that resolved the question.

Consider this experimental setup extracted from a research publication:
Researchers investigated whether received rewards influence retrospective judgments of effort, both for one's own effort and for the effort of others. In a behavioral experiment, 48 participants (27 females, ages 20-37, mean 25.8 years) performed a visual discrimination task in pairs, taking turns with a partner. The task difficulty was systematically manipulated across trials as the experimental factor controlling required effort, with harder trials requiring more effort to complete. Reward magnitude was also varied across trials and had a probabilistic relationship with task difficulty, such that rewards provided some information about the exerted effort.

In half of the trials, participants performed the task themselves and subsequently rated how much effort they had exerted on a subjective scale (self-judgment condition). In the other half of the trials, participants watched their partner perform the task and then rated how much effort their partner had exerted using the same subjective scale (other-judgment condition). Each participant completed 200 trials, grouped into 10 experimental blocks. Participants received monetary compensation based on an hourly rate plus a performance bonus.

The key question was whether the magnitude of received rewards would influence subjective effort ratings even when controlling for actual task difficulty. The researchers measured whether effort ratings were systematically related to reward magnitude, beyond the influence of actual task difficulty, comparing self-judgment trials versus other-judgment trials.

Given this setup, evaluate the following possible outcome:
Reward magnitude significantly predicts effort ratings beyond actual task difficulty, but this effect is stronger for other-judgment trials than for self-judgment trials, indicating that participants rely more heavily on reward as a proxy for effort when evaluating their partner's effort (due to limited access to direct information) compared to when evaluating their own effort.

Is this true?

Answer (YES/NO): YES